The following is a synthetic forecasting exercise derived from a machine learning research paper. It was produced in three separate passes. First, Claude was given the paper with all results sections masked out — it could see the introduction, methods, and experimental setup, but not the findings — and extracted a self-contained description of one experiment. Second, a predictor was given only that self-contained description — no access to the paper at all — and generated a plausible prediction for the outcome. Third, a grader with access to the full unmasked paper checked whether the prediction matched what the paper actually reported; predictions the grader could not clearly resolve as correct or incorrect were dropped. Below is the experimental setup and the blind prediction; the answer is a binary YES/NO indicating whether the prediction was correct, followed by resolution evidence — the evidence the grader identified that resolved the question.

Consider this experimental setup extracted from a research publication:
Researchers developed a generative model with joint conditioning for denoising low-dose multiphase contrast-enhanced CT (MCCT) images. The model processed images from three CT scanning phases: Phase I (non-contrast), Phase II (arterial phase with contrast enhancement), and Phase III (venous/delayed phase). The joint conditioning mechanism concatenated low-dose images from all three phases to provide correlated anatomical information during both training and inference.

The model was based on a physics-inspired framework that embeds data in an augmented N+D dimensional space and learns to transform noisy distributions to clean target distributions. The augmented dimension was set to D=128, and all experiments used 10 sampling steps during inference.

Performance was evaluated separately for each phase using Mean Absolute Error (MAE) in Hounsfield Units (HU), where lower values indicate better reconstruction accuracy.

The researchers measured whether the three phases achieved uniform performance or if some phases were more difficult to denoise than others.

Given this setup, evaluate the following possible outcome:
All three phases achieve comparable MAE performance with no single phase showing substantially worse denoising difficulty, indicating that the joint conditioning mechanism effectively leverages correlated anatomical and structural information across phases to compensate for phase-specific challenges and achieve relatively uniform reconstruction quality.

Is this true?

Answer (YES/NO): YES